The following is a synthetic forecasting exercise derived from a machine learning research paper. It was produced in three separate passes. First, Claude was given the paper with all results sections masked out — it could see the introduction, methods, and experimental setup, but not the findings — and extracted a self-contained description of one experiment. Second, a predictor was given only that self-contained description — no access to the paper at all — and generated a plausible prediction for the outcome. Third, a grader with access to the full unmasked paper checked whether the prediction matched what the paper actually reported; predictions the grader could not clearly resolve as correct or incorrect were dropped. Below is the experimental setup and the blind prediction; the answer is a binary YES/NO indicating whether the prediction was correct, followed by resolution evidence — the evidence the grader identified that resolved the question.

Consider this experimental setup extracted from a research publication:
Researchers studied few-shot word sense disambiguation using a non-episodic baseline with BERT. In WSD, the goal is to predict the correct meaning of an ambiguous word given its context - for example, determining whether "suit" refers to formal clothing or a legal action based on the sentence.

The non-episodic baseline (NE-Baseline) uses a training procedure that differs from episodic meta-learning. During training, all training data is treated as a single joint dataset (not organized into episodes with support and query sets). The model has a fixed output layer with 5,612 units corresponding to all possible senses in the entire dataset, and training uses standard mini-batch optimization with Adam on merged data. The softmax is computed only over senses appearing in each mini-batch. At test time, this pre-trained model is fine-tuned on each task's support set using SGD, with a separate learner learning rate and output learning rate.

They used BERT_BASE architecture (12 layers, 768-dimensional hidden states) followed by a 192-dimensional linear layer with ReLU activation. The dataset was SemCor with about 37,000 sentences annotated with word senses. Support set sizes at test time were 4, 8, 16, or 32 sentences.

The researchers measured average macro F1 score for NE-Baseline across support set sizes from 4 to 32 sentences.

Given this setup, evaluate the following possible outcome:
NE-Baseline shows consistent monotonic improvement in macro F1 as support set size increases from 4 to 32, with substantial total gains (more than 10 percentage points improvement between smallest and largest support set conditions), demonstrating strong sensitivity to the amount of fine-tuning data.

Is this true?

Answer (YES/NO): NO